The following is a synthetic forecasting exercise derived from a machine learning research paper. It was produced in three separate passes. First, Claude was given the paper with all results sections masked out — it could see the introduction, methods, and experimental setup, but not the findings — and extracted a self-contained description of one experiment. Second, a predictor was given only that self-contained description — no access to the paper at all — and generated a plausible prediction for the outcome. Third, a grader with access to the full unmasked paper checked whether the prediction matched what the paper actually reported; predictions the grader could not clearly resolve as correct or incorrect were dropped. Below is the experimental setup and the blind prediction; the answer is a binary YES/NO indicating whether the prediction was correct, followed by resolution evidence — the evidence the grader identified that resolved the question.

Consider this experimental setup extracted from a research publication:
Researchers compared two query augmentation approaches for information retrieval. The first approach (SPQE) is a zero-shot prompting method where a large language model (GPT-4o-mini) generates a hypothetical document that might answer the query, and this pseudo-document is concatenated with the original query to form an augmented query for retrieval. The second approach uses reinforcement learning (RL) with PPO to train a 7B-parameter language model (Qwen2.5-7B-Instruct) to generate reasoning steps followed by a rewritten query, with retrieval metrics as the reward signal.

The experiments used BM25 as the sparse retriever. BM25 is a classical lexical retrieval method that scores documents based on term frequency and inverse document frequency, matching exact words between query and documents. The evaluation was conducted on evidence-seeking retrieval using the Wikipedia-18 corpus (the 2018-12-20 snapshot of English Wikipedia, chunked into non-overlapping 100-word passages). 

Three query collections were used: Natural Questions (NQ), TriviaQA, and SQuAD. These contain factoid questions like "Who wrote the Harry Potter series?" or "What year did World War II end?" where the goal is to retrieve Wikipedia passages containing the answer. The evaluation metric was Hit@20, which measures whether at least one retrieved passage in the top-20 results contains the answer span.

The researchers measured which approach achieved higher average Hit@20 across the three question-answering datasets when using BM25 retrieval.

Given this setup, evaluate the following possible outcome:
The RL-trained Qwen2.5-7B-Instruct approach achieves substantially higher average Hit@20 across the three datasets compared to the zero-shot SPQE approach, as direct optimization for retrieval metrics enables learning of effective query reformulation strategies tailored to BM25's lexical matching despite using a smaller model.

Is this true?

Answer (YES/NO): NO